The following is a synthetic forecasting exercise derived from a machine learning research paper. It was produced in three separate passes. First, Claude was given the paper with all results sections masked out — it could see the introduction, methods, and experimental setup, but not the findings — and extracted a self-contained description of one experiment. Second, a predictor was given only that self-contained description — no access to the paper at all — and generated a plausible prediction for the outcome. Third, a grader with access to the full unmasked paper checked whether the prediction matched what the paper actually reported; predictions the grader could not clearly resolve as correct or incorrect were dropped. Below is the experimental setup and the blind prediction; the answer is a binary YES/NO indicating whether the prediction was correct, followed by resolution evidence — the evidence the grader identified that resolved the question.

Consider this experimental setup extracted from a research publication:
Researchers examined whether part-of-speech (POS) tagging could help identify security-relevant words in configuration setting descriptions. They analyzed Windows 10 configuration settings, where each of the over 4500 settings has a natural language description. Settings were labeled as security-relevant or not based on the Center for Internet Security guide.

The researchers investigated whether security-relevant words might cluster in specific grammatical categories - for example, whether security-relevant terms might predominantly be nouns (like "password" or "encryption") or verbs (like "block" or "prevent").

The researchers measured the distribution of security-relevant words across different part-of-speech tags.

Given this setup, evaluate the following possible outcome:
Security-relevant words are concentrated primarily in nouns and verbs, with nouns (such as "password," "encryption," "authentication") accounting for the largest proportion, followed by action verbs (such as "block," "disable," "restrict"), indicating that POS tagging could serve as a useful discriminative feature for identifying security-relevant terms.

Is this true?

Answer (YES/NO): NO